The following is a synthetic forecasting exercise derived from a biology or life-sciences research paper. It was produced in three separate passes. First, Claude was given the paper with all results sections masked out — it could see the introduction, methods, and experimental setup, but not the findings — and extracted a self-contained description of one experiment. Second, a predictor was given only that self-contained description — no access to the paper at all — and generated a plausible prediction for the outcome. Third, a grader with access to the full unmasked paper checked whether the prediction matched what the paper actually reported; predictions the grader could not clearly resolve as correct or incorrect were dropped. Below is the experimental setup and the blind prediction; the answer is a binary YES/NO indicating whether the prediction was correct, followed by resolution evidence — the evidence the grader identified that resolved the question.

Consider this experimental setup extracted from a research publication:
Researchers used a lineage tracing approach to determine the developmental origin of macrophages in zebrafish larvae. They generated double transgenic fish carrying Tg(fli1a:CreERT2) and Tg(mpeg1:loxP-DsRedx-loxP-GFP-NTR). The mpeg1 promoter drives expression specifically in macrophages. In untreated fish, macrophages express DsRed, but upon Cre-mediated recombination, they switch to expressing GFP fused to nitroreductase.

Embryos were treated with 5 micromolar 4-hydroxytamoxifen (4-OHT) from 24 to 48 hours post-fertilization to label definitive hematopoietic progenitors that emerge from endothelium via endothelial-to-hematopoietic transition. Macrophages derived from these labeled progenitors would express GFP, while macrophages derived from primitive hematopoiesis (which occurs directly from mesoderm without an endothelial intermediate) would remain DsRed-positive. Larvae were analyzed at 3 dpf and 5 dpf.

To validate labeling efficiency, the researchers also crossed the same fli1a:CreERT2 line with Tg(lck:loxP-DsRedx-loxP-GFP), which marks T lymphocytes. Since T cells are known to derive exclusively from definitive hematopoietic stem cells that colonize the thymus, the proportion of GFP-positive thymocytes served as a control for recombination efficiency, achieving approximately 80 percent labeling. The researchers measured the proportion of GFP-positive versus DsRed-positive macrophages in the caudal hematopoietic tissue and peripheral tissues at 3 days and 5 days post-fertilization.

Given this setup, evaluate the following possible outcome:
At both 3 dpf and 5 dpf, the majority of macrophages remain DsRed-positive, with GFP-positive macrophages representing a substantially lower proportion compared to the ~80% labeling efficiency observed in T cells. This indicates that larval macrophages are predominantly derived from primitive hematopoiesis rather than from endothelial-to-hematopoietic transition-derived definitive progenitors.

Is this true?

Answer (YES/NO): YES